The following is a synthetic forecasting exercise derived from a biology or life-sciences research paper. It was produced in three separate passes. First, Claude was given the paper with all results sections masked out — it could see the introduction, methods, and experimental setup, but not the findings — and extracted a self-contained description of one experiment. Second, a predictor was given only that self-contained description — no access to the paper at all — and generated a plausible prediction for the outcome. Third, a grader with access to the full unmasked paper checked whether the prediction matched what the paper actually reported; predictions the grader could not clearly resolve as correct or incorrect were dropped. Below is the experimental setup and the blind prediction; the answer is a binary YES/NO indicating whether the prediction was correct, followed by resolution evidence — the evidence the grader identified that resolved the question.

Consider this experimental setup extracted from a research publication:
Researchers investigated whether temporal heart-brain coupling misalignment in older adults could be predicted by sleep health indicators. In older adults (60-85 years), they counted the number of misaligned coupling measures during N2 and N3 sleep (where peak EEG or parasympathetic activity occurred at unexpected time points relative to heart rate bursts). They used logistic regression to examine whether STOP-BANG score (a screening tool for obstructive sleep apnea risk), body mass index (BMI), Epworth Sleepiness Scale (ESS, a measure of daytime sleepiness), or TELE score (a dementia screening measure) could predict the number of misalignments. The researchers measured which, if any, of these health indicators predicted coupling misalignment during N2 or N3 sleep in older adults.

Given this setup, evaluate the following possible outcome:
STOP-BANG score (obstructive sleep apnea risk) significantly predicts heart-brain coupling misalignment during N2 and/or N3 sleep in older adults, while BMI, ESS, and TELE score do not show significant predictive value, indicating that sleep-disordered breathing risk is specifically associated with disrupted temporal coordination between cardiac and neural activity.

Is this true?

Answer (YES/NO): NO